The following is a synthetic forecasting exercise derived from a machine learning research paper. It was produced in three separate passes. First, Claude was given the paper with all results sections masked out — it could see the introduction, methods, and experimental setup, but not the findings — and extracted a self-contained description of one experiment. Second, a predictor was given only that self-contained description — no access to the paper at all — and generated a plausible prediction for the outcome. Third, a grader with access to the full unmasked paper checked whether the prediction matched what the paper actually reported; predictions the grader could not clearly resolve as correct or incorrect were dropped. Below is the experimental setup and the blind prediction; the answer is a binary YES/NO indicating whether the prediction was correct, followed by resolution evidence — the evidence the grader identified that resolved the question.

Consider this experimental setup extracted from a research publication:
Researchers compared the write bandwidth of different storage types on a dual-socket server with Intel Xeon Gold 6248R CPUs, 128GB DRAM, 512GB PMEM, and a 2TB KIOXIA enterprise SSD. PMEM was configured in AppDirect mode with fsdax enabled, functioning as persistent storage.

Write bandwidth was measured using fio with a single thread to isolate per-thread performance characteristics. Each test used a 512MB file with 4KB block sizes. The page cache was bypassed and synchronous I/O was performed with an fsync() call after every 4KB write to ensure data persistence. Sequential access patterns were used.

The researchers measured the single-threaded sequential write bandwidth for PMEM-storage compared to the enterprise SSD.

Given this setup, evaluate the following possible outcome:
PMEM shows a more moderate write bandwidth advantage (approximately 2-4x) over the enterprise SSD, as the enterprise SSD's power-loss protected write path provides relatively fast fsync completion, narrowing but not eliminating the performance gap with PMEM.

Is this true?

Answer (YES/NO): YES